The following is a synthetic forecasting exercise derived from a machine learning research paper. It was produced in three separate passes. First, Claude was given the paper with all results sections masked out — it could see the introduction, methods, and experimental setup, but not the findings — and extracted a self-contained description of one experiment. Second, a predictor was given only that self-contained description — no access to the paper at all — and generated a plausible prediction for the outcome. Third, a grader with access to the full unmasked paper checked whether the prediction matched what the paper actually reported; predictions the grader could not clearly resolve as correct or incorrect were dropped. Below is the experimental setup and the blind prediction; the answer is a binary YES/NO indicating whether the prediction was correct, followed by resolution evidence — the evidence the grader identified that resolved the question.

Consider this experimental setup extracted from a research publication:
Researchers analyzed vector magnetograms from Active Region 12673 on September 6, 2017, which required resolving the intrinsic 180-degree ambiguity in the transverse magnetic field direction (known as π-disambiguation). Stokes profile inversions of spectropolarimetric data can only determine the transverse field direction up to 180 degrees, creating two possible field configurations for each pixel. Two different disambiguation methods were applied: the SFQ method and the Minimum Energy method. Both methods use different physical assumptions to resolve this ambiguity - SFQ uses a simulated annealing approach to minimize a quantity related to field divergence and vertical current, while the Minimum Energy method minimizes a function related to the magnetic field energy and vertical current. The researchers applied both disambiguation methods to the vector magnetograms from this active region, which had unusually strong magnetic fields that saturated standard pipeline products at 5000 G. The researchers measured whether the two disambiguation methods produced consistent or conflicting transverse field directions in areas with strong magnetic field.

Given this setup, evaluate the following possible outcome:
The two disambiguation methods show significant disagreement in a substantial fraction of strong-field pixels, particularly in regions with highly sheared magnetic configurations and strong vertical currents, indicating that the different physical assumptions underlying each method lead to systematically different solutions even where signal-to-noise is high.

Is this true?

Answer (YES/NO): NO